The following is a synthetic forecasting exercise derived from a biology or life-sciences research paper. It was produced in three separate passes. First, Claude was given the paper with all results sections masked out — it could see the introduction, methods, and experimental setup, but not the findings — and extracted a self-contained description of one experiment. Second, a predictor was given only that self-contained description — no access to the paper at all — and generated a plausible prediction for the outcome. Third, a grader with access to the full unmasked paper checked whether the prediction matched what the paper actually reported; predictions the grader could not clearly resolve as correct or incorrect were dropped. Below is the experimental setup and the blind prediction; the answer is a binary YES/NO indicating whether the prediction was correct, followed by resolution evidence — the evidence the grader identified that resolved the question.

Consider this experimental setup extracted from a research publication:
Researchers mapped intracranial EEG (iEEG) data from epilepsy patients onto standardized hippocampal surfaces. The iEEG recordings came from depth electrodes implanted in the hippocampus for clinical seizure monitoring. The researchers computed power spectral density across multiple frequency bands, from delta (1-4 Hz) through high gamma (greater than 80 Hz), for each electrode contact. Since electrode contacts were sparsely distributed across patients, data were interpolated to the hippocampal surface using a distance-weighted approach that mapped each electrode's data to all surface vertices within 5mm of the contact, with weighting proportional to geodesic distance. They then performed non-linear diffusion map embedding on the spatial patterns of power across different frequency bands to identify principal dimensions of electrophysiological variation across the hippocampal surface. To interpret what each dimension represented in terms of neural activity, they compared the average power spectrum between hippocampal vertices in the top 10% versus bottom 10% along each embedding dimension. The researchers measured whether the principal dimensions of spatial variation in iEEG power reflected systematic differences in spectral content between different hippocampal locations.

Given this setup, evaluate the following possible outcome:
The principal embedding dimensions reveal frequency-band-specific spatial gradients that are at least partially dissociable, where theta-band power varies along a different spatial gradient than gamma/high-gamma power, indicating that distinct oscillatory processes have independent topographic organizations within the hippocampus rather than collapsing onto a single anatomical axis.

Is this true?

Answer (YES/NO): NO